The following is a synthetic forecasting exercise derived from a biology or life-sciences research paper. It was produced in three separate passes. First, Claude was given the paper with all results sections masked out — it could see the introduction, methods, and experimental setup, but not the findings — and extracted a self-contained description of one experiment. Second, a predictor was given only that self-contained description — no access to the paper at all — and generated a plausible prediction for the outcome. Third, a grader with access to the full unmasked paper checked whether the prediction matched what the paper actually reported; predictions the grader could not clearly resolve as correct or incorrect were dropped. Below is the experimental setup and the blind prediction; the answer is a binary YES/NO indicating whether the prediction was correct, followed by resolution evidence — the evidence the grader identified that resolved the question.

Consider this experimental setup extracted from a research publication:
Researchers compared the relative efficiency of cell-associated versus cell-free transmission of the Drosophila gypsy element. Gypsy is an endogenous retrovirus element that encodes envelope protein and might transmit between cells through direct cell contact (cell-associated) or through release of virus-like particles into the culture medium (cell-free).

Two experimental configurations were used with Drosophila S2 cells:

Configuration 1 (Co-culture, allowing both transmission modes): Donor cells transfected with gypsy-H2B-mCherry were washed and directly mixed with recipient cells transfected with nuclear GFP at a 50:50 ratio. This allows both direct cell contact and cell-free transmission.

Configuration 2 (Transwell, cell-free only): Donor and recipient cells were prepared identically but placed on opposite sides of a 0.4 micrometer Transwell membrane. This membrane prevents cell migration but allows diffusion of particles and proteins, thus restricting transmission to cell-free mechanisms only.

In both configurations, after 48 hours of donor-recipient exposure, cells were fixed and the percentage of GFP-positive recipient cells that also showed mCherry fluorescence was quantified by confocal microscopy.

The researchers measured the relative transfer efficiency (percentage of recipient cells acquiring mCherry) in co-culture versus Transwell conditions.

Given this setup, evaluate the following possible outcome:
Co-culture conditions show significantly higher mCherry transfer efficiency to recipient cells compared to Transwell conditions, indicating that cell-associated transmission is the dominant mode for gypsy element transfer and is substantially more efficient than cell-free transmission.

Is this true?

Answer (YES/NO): YES